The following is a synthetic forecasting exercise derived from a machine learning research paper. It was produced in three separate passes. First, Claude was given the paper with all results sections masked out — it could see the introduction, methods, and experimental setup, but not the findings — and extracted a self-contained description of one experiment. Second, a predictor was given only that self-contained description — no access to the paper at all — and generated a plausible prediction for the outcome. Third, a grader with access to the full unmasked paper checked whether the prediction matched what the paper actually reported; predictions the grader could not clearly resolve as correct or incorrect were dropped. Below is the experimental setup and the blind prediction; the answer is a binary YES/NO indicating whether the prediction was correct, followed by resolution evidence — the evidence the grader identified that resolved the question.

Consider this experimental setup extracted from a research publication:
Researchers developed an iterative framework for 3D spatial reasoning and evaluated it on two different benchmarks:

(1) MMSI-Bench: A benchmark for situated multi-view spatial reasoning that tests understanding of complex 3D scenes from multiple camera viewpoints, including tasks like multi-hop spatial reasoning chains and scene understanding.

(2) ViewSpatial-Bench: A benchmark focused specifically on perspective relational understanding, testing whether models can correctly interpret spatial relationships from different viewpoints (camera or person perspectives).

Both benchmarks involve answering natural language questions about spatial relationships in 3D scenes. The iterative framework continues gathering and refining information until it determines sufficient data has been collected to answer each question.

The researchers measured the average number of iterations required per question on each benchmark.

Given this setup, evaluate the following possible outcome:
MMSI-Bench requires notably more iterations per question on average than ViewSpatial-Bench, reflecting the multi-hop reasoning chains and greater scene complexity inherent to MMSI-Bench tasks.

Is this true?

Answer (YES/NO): YES